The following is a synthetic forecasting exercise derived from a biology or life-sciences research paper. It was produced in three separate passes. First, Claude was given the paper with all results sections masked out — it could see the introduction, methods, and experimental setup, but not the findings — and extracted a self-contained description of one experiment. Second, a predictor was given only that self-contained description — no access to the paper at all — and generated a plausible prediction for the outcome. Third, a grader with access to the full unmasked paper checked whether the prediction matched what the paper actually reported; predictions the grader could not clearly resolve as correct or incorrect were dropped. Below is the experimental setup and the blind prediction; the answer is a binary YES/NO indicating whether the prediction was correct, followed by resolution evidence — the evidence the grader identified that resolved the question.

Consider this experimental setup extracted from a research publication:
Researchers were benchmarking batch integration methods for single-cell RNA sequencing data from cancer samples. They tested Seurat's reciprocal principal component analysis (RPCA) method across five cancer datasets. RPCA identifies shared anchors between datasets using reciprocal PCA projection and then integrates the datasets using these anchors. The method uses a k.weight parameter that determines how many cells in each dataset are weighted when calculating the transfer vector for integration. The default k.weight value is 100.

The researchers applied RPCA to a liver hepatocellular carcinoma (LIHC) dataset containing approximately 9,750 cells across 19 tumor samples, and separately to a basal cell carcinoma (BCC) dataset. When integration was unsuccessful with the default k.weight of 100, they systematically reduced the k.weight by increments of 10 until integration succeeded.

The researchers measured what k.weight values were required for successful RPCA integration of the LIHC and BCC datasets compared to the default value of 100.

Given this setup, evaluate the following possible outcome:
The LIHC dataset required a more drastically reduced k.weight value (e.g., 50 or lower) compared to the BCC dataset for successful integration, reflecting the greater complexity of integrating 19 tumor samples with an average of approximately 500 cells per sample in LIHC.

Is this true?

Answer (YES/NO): YES